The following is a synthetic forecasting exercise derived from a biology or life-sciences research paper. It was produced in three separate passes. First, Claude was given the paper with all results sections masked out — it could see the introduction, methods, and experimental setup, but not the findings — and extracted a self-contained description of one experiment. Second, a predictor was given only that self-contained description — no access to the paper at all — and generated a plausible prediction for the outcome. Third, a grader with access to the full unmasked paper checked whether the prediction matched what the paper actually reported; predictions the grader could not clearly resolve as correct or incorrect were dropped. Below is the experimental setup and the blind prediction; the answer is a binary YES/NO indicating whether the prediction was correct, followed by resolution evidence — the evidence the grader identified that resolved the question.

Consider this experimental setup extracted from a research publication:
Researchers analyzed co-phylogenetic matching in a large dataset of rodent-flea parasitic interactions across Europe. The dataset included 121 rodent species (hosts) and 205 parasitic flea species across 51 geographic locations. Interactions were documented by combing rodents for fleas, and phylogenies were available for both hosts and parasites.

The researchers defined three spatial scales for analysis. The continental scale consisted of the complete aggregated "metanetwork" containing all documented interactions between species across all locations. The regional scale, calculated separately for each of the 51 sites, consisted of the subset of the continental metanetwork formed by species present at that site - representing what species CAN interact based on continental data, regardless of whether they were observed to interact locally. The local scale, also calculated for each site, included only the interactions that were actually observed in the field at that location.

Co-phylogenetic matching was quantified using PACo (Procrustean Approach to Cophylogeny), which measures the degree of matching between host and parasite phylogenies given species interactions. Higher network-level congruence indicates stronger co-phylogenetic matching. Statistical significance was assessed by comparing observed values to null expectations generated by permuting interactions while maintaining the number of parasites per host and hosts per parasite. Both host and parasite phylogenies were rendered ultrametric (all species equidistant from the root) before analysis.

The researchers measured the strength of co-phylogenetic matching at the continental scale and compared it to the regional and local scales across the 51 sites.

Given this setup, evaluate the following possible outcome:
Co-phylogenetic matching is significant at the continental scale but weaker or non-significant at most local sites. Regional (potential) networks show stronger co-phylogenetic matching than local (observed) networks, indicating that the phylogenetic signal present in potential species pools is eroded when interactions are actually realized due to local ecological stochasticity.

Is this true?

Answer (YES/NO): NO